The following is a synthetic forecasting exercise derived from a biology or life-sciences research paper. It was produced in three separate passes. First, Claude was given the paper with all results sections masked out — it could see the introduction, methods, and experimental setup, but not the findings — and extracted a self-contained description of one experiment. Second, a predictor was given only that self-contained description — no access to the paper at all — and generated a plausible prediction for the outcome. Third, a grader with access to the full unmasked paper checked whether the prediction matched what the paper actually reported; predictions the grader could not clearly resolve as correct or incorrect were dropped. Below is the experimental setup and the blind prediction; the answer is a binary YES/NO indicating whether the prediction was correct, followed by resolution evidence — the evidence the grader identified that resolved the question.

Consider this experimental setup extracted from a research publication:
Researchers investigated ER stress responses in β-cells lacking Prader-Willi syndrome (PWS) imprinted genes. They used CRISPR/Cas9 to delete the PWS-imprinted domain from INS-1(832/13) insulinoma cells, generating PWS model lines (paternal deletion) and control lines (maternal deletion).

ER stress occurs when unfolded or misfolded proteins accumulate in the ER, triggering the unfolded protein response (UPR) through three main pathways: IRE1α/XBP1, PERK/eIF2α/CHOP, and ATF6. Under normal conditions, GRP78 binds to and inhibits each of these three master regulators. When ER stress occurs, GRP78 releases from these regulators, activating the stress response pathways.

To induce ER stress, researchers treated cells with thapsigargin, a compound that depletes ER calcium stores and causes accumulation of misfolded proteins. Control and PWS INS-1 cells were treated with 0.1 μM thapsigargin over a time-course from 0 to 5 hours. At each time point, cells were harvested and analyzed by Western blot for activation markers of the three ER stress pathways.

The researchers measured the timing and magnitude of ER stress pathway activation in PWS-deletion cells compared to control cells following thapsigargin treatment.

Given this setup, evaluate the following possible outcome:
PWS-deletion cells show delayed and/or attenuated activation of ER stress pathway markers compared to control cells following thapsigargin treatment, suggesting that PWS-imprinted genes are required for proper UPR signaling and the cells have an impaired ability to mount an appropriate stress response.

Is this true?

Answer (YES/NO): NO